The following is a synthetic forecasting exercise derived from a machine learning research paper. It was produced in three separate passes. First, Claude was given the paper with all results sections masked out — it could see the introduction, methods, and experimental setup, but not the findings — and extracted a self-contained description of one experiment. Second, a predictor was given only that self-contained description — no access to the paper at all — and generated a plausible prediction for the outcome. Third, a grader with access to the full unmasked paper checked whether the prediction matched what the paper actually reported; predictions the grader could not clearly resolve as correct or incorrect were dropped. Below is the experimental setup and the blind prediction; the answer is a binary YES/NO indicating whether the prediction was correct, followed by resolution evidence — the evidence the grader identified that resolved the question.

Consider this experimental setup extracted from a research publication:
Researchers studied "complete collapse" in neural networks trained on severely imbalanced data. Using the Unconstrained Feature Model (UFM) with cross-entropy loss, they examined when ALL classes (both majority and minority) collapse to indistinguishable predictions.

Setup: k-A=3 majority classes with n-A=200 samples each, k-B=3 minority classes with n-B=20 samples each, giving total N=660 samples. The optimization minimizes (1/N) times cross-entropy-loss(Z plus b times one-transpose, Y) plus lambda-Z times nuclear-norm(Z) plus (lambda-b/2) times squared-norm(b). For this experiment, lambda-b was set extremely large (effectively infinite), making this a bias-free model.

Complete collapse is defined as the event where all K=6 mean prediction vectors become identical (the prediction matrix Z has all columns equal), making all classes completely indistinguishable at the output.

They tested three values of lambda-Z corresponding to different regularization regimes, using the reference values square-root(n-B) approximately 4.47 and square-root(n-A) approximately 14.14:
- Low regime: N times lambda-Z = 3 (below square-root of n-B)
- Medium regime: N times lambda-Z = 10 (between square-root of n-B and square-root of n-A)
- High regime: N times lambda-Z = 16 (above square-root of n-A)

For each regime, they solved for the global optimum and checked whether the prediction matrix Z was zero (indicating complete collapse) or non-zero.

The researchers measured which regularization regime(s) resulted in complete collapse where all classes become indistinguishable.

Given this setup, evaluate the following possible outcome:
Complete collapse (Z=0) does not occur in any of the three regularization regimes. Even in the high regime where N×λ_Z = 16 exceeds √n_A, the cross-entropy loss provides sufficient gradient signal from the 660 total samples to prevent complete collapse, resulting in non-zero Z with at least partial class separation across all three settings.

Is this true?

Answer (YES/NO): NO